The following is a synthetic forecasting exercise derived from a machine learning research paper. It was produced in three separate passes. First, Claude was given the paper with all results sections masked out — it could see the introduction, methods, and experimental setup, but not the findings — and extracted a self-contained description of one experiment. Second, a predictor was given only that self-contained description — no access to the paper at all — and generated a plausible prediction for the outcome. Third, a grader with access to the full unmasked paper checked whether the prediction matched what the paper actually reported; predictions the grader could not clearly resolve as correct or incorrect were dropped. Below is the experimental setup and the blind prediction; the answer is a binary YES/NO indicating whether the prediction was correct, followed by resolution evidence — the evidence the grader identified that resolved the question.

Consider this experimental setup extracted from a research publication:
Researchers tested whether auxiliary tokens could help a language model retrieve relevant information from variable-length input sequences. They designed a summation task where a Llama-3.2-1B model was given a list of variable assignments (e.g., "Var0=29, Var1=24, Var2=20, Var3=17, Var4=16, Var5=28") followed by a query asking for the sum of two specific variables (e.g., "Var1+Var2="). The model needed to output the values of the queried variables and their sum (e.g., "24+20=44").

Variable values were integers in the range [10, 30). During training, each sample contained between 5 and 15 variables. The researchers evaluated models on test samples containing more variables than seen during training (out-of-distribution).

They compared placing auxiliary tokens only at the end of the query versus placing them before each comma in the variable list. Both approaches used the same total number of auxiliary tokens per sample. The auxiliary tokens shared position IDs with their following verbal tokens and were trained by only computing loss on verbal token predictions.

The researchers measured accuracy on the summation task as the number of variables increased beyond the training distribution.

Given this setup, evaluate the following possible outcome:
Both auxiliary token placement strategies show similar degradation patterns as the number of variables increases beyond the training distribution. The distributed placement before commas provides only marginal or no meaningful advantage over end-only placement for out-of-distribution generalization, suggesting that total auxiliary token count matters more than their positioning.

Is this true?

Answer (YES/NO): NO